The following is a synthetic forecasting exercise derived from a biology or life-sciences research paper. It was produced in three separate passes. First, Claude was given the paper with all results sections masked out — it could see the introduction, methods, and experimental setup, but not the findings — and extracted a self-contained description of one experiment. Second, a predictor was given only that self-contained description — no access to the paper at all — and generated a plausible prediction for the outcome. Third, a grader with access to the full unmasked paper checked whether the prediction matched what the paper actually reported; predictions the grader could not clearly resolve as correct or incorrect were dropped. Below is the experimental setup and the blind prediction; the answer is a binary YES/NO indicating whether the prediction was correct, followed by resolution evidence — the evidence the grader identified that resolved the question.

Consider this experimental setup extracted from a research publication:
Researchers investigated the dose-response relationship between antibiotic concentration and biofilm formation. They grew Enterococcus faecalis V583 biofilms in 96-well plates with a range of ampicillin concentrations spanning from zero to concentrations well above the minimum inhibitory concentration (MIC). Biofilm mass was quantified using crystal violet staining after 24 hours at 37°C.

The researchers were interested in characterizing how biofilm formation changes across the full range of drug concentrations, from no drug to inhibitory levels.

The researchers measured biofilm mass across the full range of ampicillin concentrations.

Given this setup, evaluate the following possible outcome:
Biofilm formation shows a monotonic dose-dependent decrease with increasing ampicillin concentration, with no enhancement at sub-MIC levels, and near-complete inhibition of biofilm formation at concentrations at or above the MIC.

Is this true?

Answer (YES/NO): NO